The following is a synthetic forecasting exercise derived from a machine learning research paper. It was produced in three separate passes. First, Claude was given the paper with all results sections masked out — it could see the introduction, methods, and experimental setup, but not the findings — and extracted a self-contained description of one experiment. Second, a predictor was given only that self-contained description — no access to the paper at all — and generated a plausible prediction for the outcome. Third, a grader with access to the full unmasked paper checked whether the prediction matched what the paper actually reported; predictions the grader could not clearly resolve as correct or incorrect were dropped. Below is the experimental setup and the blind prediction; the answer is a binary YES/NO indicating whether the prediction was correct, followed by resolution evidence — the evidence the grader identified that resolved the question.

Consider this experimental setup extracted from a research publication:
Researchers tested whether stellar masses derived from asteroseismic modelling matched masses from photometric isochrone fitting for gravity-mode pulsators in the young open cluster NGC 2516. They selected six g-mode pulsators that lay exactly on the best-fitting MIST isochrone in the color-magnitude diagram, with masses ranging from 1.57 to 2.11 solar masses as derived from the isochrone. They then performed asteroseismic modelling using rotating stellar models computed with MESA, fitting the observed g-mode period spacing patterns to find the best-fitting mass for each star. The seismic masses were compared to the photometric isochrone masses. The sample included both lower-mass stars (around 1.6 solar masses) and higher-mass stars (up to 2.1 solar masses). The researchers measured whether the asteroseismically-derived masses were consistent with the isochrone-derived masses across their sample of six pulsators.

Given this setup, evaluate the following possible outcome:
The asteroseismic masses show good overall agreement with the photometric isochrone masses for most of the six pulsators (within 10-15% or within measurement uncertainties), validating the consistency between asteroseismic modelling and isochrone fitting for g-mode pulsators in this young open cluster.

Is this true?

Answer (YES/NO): NO